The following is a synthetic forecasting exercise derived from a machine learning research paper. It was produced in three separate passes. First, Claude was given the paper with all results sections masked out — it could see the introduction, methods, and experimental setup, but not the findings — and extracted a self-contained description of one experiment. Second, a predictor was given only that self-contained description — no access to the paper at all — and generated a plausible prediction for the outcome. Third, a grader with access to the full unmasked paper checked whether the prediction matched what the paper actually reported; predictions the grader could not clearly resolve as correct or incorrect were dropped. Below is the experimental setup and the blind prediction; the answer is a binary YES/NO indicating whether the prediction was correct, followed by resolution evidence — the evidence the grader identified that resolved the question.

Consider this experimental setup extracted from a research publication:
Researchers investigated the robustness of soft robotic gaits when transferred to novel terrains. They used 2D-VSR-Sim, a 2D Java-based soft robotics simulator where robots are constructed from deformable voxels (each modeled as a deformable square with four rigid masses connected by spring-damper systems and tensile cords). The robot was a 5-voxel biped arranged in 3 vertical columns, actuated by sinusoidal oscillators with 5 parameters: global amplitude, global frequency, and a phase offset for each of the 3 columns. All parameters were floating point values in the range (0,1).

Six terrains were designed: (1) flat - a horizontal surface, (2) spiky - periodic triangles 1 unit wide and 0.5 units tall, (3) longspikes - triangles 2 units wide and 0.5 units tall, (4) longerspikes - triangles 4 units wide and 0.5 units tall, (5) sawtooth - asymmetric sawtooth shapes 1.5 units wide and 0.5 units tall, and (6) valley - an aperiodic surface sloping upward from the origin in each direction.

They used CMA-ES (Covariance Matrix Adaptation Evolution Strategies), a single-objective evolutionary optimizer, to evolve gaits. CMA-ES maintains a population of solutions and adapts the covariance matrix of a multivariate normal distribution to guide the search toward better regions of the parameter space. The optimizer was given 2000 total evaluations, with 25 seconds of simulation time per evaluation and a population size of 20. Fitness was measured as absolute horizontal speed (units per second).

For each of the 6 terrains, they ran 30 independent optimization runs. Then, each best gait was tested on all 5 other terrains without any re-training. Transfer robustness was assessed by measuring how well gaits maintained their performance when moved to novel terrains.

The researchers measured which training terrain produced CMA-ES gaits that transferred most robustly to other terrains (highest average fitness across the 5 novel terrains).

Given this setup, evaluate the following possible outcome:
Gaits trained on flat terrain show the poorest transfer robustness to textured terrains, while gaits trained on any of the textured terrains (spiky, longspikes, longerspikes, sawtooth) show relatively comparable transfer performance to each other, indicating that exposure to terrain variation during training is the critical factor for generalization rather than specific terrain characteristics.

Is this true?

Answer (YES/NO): NO